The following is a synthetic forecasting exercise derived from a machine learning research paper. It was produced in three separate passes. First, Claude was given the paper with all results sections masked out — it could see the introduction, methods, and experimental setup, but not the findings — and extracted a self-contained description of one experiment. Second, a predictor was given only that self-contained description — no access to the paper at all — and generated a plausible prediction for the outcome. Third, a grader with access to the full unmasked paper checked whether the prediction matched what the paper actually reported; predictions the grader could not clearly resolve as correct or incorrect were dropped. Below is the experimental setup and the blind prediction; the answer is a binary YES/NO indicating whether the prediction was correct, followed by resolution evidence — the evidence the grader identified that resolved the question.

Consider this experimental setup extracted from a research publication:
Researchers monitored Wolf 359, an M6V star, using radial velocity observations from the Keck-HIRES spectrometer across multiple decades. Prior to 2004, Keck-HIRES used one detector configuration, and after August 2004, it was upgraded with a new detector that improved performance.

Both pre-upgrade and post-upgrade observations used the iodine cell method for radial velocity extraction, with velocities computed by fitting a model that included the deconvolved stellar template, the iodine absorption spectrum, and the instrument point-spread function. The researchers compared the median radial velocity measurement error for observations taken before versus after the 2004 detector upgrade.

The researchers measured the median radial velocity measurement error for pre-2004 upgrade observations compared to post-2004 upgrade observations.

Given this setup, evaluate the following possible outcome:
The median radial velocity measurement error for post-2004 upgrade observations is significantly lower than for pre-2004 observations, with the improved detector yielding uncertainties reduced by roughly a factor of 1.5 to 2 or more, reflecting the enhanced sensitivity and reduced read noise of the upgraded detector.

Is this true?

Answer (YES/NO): YES